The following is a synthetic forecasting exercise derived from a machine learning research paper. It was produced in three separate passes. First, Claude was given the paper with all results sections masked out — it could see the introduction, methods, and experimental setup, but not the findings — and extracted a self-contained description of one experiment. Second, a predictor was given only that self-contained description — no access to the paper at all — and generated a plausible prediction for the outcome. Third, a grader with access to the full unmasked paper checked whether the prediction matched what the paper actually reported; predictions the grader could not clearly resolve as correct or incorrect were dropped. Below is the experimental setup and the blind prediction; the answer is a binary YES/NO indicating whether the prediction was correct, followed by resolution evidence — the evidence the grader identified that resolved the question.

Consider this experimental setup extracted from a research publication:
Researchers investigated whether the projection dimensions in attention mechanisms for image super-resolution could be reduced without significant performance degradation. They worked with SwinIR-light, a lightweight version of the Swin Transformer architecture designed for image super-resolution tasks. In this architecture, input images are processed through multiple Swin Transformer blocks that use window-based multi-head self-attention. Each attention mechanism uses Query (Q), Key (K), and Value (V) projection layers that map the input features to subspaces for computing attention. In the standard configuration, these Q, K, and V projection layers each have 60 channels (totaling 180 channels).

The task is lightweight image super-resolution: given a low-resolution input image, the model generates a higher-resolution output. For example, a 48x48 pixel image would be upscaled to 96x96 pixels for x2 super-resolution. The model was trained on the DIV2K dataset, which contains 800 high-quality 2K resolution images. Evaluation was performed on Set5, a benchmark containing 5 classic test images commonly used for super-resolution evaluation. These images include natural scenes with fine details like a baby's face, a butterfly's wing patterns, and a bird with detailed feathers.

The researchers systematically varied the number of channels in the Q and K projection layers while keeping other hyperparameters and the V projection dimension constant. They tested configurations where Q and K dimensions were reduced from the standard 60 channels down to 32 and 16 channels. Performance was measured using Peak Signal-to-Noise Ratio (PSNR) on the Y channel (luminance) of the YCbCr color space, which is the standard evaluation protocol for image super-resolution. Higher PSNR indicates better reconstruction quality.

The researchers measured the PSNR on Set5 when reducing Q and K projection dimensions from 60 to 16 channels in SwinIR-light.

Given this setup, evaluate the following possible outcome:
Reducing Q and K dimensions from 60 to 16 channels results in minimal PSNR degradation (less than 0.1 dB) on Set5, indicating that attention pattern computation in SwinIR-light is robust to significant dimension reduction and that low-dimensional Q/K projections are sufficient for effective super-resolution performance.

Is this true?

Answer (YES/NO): YES